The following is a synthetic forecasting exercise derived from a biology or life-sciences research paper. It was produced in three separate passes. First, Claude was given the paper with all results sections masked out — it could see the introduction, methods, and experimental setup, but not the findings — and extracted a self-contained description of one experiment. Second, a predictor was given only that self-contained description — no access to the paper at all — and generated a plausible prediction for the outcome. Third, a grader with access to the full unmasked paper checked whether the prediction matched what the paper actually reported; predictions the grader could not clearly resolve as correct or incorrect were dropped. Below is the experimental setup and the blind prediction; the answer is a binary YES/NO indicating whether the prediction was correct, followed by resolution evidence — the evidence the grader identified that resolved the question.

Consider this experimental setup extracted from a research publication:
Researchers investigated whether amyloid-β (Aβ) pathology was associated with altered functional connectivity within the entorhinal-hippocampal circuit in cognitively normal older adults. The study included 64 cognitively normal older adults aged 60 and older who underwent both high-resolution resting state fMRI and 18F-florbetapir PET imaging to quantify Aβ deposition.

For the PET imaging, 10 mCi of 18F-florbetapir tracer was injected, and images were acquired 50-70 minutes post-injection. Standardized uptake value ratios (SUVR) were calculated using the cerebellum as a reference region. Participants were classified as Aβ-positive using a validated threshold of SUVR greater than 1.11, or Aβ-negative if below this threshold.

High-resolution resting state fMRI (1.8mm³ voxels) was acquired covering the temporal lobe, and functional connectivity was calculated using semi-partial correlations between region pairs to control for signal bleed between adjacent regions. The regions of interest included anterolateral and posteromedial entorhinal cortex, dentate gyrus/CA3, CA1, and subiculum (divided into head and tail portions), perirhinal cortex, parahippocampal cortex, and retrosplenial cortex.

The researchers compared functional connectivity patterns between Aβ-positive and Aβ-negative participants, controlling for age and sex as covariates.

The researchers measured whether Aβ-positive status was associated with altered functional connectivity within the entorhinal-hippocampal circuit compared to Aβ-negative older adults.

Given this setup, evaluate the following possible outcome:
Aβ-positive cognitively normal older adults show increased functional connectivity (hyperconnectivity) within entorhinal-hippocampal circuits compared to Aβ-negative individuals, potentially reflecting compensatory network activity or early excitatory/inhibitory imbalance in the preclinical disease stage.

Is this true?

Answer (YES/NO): YES